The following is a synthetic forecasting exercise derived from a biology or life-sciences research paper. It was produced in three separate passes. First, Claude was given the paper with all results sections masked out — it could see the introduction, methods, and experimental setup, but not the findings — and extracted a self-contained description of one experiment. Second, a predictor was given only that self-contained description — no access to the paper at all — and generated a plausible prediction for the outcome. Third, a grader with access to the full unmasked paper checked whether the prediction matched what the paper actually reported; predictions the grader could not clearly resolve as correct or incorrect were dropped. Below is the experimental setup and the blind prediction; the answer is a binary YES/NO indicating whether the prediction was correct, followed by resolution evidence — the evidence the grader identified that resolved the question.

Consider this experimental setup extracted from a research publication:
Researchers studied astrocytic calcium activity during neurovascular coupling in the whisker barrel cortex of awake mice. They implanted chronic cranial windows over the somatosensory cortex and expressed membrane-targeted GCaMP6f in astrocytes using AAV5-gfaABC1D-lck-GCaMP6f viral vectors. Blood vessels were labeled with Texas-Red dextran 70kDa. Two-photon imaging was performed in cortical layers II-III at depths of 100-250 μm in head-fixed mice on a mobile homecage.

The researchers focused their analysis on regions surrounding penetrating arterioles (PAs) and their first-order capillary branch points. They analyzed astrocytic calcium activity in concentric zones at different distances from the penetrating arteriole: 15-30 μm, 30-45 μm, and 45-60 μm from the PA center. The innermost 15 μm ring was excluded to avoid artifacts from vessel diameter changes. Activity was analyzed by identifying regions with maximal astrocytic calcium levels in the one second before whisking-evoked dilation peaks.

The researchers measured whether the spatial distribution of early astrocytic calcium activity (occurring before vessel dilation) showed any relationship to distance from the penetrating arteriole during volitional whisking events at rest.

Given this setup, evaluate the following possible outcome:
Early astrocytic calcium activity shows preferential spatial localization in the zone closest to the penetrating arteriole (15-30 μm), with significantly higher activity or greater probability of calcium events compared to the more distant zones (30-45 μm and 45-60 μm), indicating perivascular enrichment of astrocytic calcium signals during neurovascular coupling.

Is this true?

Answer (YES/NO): YES